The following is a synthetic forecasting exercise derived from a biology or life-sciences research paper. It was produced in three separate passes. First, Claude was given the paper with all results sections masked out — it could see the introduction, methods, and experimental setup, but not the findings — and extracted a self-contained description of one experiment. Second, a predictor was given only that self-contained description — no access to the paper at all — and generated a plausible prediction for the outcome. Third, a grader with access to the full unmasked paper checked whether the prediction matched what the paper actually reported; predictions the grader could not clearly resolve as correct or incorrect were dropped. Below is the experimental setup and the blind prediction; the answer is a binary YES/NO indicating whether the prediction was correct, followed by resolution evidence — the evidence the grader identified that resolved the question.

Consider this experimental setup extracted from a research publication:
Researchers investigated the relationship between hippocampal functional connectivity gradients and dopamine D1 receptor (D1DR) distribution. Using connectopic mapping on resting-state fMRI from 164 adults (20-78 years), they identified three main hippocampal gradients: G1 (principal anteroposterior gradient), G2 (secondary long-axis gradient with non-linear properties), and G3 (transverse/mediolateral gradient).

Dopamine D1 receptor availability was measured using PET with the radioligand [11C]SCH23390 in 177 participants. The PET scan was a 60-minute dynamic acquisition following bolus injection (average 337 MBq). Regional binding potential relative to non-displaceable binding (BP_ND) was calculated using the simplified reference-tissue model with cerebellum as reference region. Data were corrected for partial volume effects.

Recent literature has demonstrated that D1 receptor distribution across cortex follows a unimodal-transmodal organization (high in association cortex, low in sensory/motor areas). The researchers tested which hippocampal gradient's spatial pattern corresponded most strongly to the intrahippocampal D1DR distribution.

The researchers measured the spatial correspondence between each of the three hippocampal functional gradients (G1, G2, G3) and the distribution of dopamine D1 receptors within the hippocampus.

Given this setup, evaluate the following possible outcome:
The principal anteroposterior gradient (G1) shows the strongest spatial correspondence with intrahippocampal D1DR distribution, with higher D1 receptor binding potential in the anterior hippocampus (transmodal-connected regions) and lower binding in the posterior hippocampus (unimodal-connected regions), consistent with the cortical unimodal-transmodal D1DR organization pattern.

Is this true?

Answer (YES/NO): NO